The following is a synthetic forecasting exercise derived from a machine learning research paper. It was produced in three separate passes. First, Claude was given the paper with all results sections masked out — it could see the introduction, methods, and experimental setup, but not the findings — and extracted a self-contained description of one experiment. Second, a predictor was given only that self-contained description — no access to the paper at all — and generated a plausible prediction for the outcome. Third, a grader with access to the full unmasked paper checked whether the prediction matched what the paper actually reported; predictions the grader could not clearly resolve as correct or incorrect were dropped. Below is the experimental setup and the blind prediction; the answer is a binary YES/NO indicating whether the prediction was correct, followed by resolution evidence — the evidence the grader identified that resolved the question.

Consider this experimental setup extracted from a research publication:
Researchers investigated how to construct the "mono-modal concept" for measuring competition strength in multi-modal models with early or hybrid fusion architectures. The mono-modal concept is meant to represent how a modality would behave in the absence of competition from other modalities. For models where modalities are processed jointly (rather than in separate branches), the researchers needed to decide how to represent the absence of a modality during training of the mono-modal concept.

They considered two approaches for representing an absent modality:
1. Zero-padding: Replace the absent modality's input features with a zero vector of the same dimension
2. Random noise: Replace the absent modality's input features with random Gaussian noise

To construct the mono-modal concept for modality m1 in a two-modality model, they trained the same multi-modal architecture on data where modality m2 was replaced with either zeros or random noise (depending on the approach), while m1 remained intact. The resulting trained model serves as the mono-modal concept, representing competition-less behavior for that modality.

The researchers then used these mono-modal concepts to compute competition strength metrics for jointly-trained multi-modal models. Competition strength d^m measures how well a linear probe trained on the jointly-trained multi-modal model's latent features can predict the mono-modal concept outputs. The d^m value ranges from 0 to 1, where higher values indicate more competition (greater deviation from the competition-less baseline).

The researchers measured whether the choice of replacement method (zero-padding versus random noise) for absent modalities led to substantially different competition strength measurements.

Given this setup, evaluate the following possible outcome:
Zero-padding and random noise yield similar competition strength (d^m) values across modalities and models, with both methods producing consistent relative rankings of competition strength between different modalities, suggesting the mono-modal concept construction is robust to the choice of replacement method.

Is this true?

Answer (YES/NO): YES